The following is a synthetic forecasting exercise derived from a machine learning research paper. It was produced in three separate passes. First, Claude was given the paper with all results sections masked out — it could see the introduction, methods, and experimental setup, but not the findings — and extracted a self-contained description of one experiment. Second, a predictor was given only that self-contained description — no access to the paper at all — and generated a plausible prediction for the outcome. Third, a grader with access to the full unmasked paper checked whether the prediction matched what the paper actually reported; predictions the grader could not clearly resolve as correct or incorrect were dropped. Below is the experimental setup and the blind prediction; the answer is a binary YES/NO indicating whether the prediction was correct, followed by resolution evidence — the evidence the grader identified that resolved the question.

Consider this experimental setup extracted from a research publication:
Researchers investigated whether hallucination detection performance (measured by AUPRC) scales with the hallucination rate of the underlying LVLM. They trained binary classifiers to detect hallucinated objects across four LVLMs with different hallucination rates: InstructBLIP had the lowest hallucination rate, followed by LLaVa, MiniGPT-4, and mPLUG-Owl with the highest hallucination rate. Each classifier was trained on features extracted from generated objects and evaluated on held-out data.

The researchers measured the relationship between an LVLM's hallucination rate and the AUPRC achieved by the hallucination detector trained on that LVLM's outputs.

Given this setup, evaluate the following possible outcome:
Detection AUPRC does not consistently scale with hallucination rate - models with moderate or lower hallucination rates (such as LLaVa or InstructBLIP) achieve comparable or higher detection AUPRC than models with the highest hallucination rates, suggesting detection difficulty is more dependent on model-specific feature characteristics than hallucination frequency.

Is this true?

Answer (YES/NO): NO